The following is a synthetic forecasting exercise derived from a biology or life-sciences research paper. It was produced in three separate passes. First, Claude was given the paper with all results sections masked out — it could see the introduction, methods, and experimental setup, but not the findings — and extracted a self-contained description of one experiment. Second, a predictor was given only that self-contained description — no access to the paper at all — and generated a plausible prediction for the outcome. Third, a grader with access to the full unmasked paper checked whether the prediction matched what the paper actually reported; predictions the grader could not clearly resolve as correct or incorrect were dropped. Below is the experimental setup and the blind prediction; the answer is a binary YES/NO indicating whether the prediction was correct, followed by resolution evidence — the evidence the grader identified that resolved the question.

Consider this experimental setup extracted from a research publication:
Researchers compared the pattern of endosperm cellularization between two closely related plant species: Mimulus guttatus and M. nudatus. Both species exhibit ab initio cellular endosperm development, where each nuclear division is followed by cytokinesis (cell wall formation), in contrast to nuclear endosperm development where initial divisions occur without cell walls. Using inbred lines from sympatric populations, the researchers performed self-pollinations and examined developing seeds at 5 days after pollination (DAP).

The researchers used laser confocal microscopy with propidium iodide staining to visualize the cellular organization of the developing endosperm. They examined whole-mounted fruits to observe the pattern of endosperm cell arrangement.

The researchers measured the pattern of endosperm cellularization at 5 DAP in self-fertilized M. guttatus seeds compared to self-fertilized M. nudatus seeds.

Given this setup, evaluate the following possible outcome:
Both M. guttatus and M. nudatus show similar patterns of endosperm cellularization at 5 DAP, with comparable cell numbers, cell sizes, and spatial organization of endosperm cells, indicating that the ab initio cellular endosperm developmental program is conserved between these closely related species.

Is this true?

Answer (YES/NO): NO